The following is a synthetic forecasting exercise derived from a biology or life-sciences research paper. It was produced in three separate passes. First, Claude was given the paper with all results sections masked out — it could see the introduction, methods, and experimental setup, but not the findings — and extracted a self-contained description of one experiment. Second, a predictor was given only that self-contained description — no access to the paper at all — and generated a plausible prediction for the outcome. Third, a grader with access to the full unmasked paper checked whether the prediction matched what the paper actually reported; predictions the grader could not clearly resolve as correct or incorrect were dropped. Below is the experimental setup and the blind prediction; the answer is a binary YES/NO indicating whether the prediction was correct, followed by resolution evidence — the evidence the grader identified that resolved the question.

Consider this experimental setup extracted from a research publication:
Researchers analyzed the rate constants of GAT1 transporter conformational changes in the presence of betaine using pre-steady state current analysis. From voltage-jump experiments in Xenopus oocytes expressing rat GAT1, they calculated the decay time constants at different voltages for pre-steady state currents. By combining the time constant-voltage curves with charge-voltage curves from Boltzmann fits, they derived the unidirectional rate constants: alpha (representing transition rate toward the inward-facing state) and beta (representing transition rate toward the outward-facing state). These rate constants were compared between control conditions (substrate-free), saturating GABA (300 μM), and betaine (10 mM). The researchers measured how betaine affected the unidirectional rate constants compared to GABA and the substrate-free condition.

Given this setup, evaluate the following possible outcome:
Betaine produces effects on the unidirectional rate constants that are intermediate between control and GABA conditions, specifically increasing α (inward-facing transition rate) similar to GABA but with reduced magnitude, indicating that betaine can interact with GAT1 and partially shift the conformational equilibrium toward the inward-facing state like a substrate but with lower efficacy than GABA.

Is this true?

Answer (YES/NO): NO